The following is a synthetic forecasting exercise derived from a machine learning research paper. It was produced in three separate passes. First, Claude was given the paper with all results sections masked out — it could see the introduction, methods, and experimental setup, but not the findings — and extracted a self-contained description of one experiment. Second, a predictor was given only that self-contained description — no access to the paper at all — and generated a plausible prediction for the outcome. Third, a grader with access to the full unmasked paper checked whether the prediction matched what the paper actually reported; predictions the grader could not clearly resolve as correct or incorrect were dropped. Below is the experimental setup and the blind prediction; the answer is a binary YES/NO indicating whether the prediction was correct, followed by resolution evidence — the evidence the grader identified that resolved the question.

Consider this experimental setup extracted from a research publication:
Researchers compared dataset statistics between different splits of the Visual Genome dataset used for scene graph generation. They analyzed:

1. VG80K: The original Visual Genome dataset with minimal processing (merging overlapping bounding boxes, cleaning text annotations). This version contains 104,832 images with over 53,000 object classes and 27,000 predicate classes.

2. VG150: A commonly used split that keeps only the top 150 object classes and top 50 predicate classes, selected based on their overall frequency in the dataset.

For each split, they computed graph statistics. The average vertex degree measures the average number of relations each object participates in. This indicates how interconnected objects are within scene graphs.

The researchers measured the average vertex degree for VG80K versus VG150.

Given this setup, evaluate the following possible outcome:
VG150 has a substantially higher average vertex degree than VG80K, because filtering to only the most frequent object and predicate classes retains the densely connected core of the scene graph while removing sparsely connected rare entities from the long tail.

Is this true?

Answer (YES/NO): NO